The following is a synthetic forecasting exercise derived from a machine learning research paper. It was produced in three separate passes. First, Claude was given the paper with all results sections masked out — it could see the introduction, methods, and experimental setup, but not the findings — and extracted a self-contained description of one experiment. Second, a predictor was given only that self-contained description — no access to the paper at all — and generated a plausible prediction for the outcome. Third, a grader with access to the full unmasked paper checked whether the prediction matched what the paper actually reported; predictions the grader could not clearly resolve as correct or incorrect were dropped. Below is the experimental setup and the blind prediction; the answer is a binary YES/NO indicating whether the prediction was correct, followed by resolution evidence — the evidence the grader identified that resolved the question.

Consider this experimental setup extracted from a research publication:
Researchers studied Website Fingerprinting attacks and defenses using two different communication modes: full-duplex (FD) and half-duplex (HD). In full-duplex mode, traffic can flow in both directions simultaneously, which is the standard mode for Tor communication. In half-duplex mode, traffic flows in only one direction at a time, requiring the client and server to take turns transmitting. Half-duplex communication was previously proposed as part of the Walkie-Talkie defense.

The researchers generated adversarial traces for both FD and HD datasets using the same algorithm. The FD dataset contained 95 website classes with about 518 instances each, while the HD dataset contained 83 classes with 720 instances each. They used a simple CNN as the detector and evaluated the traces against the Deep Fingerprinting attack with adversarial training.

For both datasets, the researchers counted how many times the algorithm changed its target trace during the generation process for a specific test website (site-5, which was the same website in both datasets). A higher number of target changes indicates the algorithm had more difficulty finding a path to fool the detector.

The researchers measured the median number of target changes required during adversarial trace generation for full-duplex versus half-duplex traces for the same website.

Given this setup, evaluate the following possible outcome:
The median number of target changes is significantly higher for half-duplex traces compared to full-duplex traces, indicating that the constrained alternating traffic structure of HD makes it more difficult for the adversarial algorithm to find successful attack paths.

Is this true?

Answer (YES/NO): NO